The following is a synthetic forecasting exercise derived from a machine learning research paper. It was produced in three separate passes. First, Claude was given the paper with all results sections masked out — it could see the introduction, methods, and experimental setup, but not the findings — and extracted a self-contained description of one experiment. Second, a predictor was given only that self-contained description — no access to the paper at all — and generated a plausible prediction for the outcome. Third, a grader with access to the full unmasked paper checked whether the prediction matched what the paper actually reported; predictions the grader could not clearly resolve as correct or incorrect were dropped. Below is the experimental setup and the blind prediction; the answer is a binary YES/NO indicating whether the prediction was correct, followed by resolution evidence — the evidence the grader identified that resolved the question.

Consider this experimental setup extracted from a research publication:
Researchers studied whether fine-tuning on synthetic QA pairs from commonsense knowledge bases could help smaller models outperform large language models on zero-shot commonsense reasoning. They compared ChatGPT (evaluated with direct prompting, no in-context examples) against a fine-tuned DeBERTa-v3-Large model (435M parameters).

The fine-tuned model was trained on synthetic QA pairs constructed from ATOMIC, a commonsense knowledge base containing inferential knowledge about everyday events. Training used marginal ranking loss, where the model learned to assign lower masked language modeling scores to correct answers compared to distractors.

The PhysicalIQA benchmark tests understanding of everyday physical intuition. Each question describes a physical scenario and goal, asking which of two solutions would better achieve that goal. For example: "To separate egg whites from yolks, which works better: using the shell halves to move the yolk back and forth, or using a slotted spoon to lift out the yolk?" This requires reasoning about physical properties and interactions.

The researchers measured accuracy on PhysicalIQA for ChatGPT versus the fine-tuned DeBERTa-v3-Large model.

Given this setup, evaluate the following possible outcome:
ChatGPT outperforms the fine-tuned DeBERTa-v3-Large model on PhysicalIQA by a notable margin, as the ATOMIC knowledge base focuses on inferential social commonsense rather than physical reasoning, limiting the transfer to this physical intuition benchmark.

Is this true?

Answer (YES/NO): NO